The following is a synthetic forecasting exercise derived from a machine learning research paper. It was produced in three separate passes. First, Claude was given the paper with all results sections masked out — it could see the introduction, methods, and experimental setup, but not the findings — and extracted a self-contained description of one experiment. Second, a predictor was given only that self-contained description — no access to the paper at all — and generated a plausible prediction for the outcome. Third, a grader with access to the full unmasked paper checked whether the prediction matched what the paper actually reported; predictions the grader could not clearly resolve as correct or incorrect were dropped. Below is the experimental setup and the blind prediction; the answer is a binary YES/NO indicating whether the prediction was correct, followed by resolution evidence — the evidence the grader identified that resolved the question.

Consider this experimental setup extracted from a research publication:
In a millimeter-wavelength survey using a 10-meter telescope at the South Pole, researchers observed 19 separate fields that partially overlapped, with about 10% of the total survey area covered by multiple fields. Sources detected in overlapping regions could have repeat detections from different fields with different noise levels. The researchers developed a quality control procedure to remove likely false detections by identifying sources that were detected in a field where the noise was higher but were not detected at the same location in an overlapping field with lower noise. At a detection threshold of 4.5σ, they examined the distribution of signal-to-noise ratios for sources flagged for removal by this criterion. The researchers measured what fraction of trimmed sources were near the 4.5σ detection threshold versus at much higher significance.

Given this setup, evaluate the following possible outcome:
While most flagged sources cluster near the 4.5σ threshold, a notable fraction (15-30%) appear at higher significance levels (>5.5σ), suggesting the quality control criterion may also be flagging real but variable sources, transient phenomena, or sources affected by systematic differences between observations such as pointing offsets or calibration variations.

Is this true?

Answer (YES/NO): NO